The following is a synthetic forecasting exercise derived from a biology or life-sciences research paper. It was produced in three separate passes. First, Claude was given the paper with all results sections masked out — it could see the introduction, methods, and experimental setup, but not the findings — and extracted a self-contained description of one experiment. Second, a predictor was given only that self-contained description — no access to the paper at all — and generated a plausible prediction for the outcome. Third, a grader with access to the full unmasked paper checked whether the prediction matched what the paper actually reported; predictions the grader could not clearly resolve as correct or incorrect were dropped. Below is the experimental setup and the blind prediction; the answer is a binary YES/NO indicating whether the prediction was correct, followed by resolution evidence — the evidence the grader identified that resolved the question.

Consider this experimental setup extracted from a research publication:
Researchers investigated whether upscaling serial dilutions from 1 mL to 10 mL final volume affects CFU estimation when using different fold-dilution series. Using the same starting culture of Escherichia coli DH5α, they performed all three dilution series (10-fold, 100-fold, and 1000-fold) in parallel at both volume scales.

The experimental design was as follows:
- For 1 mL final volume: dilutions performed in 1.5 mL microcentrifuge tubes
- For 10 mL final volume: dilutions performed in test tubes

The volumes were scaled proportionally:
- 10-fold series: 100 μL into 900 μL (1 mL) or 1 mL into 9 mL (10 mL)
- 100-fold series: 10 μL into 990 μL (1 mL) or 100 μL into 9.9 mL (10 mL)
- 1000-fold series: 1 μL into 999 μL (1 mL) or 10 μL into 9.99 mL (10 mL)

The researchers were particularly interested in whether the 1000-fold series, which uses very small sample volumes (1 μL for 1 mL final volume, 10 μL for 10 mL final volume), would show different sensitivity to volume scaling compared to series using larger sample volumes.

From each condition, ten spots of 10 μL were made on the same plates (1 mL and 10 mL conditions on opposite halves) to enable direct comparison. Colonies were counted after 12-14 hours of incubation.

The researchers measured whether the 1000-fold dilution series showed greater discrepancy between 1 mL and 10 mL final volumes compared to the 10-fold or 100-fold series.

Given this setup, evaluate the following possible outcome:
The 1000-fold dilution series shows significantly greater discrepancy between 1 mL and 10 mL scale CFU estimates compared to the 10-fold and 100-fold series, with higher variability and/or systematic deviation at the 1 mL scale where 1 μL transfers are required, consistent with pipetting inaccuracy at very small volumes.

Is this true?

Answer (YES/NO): YES